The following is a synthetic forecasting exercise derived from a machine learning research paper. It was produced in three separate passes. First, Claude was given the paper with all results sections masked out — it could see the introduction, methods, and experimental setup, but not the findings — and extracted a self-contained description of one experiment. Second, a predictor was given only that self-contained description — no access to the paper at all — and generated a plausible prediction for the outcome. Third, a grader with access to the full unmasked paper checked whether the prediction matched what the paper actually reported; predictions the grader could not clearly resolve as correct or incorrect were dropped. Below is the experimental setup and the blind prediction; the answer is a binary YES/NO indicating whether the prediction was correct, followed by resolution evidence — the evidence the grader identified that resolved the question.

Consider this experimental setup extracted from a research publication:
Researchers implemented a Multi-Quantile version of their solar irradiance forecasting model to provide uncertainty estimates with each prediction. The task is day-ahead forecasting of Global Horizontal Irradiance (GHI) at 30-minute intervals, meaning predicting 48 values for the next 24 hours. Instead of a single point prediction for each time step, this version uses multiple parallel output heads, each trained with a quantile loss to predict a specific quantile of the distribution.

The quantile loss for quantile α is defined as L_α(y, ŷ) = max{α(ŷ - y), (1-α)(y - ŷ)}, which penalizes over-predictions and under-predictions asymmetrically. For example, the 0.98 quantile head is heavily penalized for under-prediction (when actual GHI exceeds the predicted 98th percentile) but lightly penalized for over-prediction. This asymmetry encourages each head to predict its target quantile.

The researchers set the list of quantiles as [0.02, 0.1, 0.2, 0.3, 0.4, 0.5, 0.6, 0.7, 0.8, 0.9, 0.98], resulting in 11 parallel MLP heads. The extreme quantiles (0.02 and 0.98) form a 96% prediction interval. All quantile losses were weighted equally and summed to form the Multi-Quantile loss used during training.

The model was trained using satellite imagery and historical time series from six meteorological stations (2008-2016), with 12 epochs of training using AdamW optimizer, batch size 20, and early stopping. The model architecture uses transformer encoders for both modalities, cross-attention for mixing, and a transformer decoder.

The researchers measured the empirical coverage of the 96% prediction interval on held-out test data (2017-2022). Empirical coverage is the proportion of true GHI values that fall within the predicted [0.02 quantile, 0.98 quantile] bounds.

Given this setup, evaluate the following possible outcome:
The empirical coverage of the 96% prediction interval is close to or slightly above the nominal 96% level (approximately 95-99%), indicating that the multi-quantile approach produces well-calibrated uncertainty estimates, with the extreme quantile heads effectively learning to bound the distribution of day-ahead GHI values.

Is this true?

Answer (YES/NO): NO